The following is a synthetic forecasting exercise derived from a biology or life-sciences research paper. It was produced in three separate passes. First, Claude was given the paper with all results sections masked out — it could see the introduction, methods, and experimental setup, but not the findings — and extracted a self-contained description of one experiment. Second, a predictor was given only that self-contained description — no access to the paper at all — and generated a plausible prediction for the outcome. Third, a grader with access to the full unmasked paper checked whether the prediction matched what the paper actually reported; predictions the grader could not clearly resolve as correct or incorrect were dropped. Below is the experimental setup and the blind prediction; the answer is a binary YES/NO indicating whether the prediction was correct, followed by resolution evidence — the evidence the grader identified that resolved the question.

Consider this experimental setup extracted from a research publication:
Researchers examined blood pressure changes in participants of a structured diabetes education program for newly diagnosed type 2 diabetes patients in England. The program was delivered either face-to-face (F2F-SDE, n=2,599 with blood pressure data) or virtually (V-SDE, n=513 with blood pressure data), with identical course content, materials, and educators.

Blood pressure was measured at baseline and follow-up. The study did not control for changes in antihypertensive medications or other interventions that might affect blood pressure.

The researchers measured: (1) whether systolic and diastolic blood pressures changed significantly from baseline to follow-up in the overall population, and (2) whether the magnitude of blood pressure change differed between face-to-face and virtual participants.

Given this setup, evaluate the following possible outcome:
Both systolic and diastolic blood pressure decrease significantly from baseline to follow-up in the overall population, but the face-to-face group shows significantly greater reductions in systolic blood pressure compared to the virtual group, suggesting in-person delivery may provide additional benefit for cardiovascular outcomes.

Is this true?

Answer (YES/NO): NO